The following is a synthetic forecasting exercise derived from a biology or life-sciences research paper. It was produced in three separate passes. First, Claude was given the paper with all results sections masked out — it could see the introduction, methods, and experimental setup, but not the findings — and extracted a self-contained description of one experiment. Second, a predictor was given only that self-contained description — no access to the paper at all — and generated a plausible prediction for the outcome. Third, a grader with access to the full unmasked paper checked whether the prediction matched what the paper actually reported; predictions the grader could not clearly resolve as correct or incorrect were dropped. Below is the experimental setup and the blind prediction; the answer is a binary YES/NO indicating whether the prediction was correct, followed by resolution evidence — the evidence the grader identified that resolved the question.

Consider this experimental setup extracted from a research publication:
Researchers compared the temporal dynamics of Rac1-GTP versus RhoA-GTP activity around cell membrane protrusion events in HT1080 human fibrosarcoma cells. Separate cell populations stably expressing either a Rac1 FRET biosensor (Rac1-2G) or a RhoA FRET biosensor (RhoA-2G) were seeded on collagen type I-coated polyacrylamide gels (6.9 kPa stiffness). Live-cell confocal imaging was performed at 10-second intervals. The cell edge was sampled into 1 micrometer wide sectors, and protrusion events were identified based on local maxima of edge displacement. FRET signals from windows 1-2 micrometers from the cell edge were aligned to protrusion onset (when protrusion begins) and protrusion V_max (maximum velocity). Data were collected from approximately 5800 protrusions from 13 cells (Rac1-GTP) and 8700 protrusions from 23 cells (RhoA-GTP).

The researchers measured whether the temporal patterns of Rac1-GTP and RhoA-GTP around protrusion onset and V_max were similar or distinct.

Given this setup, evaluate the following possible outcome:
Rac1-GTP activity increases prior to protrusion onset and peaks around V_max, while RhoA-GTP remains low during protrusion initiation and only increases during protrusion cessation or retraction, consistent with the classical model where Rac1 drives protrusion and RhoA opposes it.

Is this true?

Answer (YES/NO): NO